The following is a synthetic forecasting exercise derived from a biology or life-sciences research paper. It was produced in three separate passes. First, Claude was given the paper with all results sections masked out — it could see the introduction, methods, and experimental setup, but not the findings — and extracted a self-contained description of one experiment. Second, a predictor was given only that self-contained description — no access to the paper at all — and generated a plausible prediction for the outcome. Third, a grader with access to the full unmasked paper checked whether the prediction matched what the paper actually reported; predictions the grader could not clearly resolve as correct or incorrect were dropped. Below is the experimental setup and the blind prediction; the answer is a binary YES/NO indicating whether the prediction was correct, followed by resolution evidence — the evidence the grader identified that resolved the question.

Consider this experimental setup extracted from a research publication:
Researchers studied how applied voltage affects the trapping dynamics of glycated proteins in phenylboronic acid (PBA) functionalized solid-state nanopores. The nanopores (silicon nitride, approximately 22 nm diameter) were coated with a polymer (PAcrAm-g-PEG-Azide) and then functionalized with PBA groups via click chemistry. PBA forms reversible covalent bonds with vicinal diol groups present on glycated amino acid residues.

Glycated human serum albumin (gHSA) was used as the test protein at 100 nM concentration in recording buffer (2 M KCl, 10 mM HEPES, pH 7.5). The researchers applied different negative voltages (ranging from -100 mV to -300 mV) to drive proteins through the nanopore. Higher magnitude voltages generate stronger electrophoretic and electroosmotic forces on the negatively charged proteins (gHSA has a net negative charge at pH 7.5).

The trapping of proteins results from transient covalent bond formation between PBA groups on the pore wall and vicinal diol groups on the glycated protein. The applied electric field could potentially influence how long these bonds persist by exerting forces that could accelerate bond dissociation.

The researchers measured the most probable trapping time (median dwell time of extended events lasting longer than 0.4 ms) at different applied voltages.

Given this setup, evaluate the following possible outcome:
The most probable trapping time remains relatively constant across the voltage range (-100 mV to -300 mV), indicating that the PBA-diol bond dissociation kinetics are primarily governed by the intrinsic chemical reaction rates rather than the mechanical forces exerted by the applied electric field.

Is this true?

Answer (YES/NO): NO